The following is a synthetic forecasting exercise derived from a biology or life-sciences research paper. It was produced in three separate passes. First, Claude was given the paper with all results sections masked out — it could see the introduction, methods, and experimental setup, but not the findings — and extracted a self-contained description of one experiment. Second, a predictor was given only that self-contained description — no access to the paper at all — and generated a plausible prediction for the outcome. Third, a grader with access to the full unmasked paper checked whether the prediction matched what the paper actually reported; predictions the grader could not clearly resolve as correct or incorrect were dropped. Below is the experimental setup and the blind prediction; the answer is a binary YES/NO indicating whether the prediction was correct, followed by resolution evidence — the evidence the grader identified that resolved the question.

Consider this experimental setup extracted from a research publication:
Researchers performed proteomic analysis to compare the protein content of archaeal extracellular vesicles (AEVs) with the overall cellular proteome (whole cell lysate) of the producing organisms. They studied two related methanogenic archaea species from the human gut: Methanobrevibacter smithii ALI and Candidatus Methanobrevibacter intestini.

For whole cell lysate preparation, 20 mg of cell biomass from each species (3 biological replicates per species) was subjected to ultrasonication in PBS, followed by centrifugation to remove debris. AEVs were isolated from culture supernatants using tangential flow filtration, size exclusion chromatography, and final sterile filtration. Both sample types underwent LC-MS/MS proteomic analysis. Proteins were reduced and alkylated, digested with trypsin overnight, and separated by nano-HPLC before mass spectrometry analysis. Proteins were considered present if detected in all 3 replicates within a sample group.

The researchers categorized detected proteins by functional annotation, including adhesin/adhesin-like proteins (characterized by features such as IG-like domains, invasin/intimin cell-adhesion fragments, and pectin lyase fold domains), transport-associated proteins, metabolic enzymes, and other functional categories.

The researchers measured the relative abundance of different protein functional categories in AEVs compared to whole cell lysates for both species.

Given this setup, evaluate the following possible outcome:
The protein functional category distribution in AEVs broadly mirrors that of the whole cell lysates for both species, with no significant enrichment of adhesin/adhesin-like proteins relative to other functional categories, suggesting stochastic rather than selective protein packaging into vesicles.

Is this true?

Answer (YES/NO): NO